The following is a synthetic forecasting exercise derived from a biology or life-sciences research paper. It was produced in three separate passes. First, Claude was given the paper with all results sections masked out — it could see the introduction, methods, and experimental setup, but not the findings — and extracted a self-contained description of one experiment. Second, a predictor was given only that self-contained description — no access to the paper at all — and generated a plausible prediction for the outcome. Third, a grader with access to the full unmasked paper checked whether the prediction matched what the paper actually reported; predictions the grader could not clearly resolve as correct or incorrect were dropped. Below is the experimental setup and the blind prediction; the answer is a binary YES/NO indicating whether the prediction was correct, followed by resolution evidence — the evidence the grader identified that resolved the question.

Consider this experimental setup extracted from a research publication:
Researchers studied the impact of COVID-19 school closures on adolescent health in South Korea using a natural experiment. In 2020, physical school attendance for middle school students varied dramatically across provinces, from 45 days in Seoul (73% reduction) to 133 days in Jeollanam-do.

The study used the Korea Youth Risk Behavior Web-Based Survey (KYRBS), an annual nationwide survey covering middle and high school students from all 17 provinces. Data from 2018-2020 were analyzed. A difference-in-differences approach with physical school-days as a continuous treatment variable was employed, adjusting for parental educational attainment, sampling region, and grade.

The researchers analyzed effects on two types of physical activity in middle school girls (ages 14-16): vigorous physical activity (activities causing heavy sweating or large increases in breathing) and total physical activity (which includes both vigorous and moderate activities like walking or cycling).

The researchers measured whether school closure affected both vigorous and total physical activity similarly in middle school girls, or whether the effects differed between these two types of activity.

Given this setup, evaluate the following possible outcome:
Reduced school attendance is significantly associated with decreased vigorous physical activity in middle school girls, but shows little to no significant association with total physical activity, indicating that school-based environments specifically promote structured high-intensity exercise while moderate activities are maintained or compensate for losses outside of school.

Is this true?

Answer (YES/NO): YES